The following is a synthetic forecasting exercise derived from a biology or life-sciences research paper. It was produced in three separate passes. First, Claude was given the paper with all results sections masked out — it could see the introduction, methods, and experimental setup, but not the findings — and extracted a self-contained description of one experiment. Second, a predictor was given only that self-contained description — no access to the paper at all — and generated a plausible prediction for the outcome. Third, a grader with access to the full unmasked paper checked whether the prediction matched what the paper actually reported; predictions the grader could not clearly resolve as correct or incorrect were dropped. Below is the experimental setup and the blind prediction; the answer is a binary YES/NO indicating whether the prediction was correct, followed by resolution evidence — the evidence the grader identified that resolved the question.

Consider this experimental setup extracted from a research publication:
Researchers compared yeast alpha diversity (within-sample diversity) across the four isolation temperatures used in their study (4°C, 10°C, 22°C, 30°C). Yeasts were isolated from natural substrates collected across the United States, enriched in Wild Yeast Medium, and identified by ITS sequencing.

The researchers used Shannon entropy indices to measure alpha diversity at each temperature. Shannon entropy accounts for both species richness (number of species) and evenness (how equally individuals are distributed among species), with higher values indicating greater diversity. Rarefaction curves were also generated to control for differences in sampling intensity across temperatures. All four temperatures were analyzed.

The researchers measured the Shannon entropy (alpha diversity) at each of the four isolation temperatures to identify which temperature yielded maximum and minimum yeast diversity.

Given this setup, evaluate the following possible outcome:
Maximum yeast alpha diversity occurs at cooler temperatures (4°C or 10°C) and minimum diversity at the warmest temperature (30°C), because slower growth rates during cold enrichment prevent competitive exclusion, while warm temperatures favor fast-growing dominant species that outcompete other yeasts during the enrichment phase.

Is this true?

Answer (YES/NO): NO